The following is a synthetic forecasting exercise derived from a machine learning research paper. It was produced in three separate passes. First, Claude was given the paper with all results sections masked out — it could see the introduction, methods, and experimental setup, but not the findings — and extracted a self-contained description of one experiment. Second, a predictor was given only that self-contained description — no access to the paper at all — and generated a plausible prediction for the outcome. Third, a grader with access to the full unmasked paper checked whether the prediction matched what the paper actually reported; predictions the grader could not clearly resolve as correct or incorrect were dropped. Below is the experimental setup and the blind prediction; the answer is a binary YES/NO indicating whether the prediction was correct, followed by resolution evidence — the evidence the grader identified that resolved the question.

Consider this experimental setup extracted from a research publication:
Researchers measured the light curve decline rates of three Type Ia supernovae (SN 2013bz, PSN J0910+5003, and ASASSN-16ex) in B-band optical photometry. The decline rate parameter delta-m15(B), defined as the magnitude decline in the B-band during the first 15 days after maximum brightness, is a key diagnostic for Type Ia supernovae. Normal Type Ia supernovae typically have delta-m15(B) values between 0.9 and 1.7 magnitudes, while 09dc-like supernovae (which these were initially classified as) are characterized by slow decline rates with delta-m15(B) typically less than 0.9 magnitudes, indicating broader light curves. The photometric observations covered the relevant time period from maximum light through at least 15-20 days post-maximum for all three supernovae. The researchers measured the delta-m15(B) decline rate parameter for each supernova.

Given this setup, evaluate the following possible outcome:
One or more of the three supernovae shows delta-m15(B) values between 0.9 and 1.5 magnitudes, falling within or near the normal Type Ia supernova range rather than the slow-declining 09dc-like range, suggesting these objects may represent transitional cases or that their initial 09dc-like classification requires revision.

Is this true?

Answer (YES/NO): YES